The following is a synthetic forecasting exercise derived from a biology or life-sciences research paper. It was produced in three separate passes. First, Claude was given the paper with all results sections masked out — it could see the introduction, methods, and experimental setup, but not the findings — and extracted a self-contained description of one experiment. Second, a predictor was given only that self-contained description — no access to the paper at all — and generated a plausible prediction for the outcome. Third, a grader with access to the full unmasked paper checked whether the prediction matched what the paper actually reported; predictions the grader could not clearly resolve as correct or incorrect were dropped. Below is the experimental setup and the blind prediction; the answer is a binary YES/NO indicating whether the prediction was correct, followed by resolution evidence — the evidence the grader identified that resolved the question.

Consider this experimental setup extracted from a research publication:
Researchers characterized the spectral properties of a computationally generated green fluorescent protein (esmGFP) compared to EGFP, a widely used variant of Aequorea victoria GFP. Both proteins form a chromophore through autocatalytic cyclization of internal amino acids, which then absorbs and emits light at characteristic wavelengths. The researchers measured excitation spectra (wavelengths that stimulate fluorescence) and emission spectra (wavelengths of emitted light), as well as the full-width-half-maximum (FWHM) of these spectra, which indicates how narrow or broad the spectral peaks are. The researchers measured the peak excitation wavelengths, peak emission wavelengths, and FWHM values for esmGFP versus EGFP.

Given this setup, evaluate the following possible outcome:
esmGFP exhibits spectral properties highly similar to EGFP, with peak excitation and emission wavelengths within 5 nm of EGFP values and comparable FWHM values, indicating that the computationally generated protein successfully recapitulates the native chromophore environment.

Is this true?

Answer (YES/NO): NO